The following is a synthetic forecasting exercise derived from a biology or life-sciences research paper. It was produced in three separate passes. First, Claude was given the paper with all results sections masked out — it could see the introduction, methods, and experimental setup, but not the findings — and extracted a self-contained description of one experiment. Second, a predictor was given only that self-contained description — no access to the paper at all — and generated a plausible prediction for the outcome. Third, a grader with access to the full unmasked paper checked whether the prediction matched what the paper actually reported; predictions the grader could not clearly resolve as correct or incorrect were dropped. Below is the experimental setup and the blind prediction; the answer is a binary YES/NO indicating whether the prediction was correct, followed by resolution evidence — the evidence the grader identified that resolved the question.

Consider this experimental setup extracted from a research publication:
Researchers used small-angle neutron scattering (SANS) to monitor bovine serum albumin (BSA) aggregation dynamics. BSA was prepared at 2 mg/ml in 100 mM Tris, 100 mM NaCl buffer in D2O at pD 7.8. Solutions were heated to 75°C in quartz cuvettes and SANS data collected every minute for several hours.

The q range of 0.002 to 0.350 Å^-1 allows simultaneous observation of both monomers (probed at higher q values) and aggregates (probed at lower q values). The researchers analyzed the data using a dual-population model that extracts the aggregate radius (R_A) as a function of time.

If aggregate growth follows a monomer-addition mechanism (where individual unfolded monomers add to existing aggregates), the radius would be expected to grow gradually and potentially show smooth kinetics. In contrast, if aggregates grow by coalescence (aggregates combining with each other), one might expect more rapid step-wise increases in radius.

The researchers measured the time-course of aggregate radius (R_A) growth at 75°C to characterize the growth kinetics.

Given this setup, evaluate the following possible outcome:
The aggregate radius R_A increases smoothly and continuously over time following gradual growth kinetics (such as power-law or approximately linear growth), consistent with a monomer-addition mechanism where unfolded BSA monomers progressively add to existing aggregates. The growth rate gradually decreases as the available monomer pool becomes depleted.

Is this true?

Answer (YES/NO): NO